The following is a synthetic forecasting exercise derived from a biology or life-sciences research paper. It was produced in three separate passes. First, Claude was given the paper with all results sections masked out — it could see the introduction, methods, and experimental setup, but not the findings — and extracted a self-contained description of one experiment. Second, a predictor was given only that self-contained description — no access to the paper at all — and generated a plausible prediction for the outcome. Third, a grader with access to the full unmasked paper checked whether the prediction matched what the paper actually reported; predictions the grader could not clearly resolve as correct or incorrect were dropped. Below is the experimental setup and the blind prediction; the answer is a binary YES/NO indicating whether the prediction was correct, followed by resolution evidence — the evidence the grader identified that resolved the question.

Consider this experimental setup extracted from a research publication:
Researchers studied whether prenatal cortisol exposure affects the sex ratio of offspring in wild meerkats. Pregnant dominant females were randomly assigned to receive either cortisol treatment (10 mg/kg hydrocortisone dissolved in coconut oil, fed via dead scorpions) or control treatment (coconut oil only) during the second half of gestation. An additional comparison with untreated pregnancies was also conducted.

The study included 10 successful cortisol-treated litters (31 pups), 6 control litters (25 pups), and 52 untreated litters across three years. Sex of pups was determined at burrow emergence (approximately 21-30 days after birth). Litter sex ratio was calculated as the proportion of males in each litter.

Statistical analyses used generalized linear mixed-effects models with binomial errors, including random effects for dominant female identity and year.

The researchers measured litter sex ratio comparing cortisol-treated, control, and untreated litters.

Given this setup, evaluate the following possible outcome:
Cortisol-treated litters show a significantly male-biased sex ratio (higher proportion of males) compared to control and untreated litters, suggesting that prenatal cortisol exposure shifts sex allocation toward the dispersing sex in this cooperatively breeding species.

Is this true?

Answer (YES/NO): NO